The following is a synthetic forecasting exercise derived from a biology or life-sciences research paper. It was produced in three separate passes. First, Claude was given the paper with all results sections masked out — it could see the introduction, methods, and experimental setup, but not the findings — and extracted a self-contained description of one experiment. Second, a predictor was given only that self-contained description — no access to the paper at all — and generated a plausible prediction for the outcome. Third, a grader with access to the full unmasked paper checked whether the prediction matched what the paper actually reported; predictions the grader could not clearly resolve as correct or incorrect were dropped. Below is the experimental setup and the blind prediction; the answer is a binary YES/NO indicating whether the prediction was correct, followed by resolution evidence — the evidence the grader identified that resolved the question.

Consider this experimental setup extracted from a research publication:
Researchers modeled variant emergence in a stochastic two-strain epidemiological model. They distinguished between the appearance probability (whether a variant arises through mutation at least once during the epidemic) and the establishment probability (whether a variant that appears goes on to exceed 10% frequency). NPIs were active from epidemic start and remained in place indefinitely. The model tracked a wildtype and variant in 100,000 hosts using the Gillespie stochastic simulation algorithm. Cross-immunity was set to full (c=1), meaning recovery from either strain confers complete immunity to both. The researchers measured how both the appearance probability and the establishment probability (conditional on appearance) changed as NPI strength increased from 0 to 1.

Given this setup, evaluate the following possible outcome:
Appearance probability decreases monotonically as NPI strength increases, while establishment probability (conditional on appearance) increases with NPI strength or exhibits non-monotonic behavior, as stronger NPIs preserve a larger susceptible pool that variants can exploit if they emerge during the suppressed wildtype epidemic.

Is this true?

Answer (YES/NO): YES